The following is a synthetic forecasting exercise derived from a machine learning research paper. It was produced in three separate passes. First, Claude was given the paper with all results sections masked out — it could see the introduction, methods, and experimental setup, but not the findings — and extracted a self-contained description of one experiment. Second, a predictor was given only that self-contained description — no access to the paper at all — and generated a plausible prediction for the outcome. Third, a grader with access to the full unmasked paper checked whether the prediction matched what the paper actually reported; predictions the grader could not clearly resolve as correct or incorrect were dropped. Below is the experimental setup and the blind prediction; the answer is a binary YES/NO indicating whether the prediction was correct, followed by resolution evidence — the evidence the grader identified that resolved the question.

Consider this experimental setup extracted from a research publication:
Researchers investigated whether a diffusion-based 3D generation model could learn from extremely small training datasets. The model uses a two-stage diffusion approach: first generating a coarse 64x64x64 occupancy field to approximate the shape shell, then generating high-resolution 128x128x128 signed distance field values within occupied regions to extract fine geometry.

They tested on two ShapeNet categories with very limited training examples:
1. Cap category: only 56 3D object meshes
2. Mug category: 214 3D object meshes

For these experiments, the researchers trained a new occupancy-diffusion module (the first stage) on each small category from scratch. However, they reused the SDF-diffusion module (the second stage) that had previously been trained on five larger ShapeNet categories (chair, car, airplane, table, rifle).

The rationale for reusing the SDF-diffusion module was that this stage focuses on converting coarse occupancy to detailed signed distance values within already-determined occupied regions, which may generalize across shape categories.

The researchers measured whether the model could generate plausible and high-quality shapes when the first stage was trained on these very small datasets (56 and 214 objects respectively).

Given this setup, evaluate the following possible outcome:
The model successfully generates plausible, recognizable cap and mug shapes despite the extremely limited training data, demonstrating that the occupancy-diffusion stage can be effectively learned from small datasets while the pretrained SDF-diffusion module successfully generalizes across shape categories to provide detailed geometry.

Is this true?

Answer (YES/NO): YES